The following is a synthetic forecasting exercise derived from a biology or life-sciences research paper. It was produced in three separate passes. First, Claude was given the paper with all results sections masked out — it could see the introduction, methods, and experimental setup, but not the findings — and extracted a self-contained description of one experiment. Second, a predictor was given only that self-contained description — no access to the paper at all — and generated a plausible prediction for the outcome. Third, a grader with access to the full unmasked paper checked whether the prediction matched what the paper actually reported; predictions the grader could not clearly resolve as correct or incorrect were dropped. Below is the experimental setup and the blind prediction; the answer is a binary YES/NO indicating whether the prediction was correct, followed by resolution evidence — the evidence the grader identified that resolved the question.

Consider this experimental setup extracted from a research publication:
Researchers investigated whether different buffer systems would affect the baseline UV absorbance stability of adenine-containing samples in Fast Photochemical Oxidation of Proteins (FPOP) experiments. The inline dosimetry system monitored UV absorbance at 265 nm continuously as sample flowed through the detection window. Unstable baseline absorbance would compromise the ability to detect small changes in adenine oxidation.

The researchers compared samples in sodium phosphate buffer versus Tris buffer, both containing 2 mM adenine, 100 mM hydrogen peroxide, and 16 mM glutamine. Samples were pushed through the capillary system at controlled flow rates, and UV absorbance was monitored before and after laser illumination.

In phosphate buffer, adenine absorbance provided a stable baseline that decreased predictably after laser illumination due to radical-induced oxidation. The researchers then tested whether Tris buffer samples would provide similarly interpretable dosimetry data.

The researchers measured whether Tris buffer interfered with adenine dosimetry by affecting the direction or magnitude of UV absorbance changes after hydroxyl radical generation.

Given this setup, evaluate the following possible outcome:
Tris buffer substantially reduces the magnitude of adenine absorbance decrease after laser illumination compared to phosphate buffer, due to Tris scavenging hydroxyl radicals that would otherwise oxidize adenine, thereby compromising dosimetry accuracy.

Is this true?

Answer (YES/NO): NO